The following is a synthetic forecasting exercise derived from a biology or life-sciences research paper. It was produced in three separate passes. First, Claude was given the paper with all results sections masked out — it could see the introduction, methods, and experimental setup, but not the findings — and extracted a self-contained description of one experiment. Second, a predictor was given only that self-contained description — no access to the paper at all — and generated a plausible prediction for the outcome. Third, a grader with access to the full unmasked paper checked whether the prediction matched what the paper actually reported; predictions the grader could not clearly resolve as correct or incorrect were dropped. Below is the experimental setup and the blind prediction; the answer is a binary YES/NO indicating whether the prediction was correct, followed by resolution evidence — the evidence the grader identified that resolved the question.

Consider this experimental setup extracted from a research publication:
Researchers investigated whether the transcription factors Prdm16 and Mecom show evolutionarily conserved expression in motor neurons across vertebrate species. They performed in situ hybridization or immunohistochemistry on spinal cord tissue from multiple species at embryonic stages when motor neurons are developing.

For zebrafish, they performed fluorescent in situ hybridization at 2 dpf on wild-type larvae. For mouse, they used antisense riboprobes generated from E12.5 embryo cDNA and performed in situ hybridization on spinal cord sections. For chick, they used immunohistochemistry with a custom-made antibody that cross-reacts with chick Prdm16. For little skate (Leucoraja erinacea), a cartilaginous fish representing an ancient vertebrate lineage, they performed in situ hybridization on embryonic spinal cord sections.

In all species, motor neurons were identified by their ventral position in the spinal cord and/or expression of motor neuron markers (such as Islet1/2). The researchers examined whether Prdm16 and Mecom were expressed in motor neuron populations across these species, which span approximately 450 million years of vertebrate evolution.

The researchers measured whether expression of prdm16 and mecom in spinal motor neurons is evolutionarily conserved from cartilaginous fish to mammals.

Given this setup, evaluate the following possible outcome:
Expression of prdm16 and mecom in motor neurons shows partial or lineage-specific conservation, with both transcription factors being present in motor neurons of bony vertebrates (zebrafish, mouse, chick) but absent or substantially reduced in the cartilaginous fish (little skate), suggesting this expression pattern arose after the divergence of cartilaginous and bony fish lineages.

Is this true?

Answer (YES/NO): NO